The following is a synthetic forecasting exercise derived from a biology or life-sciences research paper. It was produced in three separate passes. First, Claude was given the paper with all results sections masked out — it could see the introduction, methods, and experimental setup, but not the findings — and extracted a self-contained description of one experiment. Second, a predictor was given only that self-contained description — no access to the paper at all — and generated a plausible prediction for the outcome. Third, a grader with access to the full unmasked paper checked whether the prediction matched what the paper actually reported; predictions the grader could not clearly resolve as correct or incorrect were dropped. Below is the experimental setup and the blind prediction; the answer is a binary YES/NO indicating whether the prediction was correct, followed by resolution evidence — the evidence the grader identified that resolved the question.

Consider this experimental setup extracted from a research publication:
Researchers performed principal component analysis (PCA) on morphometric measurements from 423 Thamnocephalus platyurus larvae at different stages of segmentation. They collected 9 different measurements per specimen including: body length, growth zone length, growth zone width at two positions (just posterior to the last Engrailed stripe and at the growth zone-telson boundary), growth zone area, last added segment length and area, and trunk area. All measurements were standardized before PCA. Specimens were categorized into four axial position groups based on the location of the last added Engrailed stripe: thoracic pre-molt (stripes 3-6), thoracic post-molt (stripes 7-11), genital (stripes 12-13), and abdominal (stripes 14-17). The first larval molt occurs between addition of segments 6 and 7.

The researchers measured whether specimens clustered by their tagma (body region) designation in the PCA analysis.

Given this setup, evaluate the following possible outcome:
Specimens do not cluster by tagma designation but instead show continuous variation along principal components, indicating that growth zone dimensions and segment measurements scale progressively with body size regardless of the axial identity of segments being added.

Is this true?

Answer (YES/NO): NO